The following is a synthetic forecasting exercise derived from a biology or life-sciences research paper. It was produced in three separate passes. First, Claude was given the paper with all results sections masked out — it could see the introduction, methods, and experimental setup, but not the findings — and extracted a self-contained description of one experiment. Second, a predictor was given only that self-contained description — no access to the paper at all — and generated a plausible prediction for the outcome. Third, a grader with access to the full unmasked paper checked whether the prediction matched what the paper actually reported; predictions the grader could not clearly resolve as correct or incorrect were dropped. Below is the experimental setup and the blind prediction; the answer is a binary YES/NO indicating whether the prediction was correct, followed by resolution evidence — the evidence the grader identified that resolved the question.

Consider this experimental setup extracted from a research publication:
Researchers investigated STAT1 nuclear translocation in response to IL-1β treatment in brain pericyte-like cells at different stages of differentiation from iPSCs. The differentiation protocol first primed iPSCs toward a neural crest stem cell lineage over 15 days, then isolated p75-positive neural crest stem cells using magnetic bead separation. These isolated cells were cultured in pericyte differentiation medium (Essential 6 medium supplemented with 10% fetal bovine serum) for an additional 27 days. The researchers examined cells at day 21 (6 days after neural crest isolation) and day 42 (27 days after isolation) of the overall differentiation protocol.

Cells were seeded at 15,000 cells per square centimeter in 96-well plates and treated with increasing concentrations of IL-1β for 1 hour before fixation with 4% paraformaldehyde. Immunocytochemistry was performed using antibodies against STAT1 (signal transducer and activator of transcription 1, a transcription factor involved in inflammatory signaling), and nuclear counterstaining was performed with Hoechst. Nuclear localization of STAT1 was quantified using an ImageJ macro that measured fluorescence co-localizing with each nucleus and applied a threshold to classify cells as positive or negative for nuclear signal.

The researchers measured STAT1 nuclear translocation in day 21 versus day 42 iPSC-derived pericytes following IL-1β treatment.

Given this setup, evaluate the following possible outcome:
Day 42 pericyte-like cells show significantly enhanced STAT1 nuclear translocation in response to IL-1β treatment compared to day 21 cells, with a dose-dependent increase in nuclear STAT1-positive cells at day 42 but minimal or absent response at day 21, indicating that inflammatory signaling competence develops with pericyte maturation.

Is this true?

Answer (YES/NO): NO